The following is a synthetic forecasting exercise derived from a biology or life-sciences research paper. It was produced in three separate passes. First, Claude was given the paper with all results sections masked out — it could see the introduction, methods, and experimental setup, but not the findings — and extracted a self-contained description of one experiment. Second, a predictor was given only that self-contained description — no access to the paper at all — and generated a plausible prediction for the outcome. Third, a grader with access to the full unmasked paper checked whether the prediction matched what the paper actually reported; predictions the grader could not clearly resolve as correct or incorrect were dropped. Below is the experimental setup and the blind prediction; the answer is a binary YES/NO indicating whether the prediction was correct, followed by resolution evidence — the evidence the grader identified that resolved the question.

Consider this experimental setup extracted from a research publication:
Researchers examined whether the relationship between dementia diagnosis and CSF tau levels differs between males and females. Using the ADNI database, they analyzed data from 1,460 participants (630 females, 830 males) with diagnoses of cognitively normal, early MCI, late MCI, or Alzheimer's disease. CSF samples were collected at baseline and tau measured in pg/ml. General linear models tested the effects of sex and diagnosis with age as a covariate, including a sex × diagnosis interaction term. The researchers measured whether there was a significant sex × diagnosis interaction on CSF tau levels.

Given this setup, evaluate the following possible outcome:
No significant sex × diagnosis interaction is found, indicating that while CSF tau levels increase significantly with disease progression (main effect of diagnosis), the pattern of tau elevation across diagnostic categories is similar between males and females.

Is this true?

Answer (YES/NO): YES